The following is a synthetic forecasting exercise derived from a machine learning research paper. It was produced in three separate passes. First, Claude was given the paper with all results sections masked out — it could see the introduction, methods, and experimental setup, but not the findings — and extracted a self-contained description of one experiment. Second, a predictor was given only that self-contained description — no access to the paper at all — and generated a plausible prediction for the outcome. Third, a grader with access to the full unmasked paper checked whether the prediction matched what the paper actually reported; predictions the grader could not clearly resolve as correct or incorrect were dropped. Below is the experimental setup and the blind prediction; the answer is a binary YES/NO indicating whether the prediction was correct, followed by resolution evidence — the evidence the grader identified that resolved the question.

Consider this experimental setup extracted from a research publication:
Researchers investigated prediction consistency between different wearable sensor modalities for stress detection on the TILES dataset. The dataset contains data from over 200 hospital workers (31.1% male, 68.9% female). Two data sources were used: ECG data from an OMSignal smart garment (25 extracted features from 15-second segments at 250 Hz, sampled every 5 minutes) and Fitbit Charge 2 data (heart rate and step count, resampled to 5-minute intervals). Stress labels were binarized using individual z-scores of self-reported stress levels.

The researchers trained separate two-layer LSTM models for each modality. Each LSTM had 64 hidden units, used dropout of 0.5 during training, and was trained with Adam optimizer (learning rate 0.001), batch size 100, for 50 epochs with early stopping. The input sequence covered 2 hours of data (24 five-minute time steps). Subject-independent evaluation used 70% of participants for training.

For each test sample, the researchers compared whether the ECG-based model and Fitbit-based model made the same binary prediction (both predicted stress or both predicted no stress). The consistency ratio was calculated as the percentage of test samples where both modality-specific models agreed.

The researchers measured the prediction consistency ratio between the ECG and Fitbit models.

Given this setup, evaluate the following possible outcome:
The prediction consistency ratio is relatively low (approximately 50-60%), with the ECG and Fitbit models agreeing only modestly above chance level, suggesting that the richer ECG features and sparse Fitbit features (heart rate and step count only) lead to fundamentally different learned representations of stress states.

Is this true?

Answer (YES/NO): YES